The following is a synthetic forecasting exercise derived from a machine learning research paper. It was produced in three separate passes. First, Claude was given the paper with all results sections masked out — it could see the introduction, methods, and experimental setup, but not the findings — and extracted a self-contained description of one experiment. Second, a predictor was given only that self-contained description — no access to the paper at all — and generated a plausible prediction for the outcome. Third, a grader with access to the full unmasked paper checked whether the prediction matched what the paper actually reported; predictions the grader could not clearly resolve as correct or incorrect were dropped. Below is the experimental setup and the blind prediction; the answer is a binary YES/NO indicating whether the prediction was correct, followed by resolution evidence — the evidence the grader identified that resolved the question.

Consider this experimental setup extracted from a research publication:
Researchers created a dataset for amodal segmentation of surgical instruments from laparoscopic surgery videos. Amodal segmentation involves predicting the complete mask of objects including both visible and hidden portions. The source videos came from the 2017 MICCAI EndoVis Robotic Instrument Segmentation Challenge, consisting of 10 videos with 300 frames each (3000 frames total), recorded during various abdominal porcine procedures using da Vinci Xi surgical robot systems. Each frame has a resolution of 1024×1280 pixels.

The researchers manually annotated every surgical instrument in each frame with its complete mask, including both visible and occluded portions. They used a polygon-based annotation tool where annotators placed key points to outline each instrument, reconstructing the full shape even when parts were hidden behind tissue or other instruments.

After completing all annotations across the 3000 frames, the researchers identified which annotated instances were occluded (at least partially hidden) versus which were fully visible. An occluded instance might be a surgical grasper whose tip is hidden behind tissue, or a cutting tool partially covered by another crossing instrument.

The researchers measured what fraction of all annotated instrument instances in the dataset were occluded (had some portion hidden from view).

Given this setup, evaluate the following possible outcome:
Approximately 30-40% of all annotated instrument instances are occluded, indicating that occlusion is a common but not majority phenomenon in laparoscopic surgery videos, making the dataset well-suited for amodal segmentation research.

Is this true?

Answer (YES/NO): NO